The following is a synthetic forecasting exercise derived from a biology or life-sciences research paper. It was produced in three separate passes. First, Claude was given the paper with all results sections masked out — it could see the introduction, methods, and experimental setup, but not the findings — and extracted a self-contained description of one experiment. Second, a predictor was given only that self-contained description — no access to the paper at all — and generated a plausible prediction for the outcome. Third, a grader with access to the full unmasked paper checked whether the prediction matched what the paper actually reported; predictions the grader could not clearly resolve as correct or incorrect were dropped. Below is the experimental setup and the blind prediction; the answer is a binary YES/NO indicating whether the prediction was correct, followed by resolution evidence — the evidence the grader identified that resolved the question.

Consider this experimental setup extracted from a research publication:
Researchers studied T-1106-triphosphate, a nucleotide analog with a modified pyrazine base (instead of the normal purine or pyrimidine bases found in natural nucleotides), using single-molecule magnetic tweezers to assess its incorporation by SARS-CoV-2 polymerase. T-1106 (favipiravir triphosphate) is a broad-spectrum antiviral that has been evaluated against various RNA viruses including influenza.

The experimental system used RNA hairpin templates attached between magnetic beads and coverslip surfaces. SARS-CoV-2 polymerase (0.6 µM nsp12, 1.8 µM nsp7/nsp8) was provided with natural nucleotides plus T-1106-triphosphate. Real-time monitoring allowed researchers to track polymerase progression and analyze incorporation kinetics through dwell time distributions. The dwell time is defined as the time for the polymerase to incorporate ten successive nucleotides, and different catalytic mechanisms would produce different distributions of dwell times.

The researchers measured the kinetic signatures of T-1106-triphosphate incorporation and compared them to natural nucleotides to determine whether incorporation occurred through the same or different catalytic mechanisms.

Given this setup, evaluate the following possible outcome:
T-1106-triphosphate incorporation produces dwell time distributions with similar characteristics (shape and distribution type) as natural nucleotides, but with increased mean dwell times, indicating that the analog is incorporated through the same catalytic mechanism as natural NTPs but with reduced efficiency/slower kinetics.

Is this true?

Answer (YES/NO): NO